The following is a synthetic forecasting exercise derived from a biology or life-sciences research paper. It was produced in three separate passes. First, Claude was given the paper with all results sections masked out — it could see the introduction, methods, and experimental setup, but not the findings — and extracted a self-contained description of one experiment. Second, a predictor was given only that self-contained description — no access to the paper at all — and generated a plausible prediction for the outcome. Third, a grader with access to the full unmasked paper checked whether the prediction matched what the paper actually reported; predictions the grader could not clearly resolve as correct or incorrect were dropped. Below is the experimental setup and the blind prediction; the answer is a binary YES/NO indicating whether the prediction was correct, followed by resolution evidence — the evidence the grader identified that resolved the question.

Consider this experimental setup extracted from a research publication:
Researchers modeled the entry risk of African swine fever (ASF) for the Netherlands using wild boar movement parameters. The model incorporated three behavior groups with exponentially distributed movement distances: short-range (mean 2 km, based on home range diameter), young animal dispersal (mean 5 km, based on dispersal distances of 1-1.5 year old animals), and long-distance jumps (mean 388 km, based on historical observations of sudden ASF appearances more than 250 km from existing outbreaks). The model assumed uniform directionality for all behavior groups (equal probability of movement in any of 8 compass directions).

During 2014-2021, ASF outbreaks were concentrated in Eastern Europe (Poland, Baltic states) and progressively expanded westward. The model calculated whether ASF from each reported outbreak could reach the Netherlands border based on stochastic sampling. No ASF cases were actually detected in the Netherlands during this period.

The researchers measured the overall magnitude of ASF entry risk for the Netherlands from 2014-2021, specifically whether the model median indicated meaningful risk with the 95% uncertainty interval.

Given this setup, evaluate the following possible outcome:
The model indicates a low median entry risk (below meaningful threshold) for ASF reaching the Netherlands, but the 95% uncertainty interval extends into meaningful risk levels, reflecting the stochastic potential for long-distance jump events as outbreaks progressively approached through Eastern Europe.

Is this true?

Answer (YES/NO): YES